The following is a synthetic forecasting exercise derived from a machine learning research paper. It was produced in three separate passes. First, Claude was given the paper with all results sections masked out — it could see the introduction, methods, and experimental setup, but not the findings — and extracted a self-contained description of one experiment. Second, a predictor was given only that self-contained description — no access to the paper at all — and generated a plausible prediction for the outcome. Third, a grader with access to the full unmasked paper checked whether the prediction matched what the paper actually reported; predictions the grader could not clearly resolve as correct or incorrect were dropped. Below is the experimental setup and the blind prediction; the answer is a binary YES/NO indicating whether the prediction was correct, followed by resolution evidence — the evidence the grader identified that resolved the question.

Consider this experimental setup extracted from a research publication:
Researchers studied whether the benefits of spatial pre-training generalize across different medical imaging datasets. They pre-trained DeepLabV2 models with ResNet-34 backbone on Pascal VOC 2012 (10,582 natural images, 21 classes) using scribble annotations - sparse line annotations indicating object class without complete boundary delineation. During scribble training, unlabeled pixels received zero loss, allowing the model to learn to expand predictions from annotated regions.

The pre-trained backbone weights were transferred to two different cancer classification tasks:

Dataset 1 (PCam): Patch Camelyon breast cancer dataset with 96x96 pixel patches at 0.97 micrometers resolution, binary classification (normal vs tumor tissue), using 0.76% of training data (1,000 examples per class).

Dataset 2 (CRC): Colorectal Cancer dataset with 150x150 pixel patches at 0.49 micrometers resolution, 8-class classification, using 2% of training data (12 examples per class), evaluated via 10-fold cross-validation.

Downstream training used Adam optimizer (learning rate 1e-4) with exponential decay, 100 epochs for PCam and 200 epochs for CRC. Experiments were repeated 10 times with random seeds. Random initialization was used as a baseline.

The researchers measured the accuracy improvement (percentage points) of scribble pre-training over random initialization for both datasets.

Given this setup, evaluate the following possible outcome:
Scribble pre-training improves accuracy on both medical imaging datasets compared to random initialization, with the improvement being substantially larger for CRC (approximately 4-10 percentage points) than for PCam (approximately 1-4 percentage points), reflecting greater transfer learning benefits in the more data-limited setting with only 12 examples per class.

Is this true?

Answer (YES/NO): YES